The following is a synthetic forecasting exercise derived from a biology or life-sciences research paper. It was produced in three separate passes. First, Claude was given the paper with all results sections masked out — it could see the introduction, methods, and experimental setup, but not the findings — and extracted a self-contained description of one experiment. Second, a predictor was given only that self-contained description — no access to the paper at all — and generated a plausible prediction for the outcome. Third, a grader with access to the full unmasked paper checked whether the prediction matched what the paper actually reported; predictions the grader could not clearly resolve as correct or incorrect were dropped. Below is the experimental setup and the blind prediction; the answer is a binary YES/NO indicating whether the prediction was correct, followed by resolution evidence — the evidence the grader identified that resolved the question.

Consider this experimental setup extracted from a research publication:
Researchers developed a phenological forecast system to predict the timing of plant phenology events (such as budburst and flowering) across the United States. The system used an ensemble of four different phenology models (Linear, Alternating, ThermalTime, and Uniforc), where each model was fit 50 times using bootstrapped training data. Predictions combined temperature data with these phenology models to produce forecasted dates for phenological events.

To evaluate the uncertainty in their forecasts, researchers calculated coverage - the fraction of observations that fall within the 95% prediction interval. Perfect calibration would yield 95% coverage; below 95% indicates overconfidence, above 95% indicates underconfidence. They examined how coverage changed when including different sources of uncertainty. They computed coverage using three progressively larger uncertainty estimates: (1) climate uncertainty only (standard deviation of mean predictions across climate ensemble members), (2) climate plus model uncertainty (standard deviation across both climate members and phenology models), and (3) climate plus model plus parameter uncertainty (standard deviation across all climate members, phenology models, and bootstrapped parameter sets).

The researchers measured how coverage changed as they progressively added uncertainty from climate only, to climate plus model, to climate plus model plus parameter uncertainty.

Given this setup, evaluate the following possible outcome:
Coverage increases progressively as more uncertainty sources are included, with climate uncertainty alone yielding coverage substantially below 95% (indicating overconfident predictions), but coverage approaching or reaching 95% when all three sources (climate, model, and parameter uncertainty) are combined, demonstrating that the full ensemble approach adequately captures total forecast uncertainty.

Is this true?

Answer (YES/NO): NO